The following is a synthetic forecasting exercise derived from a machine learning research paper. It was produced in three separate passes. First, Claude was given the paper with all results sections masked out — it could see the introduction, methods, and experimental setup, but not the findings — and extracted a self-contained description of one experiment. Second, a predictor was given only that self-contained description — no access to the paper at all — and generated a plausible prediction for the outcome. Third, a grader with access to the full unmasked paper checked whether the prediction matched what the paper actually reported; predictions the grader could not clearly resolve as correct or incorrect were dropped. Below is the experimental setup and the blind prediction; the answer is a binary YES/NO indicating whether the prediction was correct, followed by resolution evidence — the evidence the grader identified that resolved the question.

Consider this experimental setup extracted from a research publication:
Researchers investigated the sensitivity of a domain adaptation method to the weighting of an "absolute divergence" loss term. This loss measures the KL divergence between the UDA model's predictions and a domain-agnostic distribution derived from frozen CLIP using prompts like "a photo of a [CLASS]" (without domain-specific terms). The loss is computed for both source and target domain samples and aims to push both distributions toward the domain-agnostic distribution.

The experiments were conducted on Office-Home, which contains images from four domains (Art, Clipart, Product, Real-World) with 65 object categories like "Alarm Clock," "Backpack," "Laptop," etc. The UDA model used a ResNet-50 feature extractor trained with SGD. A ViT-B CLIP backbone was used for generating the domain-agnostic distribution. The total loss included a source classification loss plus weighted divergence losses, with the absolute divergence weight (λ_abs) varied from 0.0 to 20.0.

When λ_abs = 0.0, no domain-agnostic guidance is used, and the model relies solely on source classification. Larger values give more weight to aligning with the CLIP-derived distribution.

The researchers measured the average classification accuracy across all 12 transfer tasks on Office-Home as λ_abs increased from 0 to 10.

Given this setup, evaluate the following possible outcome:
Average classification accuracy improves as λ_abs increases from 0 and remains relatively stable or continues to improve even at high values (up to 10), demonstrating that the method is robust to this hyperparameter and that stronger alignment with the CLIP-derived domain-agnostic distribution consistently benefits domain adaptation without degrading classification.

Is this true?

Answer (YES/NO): YES